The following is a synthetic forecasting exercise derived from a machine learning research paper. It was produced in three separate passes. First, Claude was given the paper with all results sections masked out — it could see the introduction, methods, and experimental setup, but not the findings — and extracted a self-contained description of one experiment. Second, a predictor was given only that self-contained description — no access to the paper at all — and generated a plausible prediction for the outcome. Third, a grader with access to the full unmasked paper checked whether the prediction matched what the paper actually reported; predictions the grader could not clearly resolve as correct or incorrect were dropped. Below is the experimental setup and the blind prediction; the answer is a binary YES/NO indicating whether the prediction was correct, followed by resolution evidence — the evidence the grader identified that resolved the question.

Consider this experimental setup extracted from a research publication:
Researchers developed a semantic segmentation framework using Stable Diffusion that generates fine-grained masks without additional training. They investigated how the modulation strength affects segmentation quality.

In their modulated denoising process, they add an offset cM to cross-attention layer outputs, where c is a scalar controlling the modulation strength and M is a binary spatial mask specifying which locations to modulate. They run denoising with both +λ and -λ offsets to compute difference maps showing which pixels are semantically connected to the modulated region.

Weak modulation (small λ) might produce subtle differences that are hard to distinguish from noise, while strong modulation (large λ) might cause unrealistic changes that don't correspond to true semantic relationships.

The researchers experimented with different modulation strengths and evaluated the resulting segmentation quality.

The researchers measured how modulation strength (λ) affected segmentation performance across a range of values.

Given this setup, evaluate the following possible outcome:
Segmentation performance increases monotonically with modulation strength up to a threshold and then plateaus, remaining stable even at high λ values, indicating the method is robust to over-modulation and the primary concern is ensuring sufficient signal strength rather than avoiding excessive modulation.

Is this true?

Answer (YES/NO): NO